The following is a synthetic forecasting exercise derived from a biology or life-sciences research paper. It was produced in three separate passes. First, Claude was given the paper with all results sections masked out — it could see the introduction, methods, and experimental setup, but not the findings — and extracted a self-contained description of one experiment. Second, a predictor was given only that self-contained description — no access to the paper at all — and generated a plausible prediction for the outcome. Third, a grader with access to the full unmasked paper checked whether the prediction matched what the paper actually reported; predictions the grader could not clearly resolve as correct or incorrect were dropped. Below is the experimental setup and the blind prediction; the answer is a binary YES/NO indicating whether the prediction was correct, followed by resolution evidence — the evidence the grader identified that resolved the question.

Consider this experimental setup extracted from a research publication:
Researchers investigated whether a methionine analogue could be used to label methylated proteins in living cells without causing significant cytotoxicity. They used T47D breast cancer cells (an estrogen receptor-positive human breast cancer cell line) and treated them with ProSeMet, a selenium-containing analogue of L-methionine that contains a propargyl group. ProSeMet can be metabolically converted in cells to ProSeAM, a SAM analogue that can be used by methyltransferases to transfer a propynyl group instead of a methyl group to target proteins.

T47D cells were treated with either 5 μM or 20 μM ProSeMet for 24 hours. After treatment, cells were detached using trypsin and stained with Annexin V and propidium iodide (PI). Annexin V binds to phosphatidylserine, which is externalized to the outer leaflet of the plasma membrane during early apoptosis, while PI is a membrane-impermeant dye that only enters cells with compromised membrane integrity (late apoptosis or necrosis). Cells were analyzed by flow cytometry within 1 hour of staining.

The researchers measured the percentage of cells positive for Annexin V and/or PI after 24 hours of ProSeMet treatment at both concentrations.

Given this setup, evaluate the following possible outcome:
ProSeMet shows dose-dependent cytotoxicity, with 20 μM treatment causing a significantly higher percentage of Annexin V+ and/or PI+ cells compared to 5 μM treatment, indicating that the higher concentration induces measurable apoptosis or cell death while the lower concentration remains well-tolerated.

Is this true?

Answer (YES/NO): NO